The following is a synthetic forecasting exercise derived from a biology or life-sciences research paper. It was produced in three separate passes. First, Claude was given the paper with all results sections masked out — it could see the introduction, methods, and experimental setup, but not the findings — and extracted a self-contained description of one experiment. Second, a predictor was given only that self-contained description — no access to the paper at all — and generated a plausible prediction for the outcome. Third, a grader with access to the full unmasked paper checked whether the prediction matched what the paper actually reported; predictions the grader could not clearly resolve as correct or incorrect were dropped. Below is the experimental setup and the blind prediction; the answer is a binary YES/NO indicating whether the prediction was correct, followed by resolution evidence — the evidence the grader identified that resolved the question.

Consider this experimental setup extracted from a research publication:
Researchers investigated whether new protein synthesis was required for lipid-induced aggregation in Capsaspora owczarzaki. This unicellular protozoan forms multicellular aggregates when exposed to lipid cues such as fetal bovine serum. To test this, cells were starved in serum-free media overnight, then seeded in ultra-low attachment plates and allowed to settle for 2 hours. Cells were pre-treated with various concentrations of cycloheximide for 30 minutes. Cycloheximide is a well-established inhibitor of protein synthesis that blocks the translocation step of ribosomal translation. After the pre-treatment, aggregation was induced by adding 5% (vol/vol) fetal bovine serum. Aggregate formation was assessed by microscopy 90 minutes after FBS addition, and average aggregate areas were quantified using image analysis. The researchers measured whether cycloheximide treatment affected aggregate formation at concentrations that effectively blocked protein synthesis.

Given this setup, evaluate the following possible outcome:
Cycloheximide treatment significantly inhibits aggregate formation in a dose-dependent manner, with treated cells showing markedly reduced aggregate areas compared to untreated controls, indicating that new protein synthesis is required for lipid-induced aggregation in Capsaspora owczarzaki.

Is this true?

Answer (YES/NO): NO